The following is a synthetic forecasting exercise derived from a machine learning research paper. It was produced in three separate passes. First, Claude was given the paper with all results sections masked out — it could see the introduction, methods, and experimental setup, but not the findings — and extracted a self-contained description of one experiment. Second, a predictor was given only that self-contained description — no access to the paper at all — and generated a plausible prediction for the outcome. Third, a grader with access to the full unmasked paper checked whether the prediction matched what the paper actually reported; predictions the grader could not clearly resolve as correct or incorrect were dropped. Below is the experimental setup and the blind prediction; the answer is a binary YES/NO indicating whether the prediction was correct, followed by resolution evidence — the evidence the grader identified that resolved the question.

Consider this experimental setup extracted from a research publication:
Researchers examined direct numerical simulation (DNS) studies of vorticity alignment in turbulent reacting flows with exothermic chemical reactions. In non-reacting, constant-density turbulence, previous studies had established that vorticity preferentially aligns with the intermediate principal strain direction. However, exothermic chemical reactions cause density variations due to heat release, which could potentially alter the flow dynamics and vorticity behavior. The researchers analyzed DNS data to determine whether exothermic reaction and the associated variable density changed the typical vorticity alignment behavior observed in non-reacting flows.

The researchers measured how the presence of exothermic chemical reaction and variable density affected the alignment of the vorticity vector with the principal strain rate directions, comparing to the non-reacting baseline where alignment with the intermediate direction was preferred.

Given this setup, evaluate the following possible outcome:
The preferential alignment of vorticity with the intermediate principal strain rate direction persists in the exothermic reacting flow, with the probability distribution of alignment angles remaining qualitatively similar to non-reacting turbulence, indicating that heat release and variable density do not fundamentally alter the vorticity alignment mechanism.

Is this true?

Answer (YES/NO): NO